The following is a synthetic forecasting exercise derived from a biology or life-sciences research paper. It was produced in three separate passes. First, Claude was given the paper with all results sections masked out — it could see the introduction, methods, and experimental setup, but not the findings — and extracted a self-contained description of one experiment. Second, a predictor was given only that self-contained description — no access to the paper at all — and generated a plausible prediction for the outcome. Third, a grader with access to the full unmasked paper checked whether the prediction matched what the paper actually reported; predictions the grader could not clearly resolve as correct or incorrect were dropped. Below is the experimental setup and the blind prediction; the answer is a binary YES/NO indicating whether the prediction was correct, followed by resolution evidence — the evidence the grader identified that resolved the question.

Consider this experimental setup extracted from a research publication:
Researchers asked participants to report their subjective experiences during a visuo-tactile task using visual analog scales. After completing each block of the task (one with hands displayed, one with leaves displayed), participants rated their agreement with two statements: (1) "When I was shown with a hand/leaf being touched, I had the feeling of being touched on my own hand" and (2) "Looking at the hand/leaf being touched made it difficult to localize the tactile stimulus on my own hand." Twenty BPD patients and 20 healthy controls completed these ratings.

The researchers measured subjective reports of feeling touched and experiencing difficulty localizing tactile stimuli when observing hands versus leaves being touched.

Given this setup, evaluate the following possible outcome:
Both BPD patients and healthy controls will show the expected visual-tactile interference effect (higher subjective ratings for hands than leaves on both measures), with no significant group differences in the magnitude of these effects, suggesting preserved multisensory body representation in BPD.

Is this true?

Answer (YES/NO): NO